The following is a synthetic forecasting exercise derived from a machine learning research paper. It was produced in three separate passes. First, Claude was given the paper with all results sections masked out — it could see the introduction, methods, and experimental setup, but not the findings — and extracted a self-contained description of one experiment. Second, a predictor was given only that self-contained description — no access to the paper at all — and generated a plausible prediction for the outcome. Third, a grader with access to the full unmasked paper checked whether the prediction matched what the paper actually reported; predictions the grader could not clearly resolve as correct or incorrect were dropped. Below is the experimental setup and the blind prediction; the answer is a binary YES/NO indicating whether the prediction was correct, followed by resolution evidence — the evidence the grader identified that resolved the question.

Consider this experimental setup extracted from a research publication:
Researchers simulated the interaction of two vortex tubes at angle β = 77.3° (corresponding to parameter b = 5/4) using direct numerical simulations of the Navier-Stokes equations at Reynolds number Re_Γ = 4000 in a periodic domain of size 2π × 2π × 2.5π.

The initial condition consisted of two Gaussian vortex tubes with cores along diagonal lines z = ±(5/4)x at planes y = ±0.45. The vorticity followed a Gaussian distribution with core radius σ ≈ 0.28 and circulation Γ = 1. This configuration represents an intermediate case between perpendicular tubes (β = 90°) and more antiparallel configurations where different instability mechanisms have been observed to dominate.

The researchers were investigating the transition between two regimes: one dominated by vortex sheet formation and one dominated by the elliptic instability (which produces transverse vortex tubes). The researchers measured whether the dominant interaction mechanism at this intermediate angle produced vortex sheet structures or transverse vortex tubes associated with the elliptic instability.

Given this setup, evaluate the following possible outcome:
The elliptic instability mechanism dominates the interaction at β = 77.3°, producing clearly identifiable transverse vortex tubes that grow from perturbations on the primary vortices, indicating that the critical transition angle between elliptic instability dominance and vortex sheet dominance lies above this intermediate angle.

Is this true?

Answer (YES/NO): NO